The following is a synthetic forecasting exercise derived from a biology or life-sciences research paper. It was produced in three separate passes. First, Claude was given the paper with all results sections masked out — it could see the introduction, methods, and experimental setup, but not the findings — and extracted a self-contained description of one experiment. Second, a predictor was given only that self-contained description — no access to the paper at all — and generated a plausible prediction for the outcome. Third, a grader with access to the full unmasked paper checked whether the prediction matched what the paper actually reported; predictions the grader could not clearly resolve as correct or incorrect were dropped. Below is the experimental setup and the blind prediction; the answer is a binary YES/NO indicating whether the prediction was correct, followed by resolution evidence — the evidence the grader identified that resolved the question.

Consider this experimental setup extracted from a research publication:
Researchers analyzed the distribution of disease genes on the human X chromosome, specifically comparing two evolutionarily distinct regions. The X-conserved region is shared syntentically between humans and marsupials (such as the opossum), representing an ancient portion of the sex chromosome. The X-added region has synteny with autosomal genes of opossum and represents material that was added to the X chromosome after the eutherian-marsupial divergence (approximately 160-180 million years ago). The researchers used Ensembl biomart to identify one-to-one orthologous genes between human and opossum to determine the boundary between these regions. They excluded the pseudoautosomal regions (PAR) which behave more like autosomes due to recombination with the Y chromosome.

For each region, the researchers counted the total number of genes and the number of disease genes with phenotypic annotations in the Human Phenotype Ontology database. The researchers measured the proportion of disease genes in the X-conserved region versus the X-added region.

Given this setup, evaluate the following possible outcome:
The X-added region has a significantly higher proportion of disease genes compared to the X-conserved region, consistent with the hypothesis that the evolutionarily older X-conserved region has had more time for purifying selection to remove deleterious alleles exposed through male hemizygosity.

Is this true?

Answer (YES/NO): NO